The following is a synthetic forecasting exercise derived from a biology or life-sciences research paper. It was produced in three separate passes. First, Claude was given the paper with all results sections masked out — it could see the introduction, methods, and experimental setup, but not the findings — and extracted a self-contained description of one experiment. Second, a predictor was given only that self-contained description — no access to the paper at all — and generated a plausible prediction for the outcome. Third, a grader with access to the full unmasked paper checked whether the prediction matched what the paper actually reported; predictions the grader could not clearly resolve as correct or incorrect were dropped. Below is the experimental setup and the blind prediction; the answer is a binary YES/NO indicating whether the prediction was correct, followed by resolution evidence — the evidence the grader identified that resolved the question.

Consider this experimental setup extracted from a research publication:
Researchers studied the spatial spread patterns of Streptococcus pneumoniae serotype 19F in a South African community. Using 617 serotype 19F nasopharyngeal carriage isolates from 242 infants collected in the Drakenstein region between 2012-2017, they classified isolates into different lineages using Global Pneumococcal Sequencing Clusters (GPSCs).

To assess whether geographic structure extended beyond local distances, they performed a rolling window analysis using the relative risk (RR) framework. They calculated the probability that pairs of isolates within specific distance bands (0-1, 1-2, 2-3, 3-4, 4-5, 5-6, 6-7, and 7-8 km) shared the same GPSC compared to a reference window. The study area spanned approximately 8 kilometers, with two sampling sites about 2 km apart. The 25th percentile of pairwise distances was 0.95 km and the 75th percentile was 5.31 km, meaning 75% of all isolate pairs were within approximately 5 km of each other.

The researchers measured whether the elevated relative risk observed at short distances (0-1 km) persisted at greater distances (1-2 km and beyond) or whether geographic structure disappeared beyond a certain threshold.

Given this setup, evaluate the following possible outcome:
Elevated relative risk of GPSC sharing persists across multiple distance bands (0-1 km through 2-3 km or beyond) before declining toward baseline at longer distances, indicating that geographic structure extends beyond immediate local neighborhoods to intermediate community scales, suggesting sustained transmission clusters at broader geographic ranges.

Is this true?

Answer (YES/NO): NO